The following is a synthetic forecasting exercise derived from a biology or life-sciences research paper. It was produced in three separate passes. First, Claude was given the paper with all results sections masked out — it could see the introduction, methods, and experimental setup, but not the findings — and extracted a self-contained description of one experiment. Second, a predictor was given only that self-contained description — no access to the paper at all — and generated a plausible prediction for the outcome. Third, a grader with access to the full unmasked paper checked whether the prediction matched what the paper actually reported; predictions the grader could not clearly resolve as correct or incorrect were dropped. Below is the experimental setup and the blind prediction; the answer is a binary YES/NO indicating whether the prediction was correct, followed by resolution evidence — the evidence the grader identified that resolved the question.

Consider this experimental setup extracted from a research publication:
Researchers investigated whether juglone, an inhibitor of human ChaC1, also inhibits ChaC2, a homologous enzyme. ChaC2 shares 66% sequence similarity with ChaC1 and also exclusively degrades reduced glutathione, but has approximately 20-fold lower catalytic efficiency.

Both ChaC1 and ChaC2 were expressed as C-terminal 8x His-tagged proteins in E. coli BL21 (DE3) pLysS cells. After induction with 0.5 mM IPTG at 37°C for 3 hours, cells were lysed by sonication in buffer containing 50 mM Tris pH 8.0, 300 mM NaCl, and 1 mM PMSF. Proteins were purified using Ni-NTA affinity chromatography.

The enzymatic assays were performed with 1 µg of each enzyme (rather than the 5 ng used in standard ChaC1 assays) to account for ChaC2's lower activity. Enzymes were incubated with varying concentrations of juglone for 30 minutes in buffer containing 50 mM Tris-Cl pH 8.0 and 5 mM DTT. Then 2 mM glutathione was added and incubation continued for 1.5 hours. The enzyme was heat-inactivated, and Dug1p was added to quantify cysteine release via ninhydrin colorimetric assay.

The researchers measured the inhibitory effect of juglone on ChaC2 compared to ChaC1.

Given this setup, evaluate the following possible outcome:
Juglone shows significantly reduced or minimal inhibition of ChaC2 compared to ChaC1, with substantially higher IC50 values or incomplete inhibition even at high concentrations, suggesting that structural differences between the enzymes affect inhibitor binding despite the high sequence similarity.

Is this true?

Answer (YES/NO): NO